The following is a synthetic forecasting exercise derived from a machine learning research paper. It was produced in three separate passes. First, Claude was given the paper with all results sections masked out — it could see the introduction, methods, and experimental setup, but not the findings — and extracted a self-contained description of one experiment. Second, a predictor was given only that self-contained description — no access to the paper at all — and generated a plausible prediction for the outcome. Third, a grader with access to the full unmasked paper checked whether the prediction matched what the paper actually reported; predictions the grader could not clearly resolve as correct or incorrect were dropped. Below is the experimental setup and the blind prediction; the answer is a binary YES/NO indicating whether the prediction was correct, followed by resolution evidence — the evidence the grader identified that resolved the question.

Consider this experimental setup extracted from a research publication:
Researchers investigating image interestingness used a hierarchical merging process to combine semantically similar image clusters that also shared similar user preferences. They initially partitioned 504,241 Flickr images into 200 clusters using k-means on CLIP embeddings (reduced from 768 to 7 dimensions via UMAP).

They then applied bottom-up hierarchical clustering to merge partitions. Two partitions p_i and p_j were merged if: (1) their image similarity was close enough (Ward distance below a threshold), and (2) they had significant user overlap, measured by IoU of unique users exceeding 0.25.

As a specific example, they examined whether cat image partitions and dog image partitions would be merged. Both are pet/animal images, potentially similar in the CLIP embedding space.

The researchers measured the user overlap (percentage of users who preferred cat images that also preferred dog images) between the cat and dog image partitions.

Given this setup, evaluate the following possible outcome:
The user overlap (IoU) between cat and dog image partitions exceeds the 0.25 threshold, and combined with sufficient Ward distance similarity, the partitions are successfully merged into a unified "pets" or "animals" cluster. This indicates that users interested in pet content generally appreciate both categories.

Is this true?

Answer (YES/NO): YES